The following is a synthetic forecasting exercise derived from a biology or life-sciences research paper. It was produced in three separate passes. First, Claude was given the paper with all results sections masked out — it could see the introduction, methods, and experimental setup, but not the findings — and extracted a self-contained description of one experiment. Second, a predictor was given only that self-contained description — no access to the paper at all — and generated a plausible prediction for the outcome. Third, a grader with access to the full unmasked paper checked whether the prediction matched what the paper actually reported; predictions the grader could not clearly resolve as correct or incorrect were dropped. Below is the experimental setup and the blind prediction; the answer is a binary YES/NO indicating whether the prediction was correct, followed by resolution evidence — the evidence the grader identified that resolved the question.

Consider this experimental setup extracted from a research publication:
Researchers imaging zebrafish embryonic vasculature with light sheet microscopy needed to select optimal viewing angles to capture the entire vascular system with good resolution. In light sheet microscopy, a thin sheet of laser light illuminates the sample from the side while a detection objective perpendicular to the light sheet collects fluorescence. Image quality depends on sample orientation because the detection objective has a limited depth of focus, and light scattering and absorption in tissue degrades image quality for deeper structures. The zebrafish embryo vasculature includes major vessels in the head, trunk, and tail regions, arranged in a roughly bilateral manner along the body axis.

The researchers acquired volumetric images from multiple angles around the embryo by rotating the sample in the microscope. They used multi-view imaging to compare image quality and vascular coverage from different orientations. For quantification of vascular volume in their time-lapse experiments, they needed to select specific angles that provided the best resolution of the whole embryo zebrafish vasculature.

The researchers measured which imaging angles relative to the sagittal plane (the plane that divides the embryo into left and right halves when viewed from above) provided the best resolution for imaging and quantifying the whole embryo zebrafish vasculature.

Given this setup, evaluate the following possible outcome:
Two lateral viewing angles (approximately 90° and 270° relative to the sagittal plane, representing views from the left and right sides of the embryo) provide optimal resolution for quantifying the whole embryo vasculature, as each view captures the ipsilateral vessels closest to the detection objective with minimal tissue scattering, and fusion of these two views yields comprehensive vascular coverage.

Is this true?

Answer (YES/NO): NO